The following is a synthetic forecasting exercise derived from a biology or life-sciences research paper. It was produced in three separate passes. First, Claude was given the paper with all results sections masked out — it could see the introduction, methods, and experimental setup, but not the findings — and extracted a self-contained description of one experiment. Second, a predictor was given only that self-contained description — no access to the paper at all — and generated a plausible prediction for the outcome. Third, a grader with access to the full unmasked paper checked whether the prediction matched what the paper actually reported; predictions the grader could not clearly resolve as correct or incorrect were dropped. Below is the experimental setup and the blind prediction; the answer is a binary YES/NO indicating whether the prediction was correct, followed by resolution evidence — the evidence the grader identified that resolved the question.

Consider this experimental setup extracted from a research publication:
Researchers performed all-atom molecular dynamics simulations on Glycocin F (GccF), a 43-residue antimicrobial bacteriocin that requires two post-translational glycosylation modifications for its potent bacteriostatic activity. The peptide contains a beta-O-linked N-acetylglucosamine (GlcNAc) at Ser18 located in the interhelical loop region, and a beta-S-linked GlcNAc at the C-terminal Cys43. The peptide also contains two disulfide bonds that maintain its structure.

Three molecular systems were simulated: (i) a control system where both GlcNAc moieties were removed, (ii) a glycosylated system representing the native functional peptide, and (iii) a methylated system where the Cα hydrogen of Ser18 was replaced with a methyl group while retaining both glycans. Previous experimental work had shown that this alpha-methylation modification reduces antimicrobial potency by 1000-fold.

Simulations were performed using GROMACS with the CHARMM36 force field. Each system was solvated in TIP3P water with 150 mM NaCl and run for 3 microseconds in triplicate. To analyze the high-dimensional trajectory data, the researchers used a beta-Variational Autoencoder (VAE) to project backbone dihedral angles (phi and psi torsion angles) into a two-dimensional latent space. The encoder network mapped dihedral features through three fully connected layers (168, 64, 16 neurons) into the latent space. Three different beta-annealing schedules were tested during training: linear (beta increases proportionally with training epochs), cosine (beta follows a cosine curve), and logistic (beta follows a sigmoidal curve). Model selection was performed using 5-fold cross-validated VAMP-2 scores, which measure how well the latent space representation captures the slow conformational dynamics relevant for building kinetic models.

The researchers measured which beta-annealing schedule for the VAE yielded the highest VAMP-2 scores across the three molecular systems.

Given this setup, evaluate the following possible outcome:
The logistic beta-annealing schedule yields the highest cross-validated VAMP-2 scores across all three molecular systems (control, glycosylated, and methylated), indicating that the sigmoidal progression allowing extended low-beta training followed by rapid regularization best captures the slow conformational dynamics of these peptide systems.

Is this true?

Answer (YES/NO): NO